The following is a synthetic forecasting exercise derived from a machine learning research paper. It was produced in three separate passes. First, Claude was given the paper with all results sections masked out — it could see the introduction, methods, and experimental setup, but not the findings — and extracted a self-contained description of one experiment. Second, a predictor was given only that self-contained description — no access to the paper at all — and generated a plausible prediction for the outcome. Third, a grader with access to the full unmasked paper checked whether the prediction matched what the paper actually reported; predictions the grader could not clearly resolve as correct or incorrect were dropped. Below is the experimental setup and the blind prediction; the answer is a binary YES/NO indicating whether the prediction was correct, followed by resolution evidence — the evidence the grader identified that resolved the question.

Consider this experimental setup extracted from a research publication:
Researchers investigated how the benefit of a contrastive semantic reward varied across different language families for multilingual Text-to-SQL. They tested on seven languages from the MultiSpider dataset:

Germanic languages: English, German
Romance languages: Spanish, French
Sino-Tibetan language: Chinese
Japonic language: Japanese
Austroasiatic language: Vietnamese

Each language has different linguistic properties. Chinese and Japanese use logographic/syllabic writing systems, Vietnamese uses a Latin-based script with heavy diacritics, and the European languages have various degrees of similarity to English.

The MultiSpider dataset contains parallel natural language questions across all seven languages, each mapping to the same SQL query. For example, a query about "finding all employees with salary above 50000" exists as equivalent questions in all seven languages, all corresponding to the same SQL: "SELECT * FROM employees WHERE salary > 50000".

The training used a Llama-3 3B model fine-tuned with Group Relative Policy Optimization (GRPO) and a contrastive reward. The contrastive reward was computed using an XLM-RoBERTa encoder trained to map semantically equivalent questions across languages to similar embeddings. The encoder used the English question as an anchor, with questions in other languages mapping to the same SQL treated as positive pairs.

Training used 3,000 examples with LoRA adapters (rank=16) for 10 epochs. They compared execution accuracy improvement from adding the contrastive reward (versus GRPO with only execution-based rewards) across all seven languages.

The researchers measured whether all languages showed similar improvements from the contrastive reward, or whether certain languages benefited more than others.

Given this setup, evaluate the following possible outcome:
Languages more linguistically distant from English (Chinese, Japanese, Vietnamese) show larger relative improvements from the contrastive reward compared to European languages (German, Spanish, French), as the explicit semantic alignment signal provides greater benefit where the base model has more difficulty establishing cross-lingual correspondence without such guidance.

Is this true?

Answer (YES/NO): NO